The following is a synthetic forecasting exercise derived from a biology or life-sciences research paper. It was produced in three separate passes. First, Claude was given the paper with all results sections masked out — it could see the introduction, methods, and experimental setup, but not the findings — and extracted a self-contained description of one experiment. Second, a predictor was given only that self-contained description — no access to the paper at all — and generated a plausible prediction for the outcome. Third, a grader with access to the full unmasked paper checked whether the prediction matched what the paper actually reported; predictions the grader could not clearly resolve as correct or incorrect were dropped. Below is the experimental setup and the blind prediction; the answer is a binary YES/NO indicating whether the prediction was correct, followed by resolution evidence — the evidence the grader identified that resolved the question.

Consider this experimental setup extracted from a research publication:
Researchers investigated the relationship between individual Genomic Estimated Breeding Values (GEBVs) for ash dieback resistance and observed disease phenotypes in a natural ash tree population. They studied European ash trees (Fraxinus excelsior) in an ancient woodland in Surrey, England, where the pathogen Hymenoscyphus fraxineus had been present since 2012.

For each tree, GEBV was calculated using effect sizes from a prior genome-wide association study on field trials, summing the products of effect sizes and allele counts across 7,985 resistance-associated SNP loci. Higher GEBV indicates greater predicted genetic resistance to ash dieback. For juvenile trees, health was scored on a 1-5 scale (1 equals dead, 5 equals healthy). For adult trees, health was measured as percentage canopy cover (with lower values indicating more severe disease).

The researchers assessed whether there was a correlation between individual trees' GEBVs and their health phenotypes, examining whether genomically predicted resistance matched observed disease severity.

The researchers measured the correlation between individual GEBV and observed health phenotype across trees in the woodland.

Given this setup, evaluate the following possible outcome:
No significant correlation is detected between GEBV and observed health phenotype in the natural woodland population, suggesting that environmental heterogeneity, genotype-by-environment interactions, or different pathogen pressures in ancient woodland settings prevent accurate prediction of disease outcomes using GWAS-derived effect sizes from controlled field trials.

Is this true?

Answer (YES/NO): YES